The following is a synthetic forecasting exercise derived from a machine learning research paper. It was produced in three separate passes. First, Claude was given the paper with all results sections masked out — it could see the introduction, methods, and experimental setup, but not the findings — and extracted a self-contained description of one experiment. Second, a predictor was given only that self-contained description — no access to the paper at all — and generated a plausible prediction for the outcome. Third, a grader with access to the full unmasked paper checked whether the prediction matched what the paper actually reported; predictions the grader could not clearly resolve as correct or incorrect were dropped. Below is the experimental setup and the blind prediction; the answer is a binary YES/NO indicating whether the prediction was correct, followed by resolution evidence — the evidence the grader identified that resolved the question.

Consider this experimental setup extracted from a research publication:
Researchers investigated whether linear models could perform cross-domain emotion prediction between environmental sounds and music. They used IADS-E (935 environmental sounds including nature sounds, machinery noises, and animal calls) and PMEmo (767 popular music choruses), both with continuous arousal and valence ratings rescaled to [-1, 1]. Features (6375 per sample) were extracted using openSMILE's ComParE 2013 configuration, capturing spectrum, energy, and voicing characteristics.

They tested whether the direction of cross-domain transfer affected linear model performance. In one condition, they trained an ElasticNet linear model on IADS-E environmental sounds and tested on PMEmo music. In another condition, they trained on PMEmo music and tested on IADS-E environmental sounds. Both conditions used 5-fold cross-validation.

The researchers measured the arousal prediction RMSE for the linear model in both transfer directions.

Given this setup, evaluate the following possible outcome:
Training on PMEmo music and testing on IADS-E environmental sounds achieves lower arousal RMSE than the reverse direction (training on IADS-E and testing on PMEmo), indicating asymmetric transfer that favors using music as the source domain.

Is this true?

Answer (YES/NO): NO